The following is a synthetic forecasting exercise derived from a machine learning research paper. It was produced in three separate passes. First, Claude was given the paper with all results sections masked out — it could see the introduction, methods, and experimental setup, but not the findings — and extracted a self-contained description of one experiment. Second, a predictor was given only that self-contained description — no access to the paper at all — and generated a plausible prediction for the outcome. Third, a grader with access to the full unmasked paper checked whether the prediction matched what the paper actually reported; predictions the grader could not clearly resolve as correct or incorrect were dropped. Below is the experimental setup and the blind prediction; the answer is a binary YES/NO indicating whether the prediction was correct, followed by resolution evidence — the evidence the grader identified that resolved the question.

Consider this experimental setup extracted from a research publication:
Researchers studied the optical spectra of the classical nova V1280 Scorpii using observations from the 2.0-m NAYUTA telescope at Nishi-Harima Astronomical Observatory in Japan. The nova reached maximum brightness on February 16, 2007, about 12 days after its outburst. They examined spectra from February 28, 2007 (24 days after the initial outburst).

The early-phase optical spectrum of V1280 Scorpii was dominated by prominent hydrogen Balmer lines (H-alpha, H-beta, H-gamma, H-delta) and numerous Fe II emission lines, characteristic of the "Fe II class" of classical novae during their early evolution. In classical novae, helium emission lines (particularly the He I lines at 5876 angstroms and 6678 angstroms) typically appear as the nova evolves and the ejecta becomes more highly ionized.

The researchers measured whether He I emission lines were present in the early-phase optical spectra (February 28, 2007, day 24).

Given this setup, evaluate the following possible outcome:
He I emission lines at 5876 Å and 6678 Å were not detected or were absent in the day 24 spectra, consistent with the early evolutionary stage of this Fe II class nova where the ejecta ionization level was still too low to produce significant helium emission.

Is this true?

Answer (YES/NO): YES